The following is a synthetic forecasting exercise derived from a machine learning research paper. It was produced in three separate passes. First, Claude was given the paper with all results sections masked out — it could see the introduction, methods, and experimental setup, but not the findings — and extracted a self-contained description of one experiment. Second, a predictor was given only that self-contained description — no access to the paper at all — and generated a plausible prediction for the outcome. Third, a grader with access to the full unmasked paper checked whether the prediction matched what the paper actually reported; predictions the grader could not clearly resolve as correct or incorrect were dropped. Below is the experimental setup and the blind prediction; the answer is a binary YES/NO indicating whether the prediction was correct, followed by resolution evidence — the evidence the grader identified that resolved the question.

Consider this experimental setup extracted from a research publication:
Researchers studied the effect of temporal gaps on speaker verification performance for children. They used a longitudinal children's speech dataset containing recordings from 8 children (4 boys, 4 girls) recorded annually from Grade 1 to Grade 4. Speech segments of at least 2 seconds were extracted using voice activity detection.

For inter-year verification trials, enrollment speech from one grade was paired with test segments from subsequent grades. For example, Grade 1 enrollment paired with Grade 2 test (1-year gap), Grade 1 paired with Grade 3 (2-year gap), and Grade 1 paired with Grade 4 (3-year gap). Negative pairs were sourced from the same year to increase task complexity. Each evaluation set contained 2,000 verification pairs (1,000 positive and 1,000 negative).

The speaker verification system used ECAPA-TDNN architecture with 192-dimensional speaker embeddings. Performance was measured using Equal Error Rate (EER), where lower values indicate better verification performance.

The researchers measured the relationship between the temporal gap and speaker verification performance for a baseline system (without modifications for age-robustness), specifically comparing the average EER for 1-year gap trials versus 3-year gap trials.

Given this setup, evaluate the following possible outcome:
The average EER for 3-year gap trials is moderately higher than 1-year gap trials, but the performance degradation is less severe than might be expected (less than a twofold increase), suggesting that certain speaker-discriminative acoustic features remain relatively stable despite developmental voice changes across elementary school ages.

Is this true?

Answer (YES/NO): YES